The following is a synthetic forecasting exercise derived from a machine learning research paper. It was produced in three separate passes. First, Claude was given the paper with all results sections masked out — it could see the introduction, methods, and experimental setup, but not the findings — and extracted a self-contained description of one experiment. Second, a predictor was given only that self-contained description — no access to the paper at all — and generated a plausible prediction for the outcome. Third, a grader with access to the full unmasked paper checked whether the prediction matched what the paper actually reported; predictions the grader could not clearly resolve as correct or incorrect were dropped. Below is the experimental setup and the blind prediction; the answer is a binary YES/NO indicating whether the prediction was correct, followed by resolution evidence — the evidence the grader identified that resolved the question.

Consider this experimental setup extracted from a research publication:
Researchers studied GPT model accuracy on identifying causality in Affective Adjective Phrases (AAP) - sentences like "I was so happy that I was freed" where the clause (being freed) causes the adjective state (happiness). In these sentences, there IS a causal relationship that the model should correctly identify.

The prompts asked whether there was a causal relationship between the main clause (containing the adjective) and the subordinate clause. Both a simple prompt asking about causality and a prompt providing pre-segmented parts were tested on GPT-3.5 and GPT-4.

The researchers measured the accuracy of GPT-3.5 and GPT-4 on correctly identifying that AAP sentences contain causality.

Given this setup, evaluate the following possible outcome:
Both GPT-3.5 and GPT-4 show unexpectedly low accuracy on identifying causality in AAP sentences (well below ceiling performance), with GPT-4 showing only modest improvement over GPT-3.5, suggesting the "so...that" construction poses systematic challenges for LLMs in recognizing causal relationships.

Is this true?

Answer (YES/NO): NO